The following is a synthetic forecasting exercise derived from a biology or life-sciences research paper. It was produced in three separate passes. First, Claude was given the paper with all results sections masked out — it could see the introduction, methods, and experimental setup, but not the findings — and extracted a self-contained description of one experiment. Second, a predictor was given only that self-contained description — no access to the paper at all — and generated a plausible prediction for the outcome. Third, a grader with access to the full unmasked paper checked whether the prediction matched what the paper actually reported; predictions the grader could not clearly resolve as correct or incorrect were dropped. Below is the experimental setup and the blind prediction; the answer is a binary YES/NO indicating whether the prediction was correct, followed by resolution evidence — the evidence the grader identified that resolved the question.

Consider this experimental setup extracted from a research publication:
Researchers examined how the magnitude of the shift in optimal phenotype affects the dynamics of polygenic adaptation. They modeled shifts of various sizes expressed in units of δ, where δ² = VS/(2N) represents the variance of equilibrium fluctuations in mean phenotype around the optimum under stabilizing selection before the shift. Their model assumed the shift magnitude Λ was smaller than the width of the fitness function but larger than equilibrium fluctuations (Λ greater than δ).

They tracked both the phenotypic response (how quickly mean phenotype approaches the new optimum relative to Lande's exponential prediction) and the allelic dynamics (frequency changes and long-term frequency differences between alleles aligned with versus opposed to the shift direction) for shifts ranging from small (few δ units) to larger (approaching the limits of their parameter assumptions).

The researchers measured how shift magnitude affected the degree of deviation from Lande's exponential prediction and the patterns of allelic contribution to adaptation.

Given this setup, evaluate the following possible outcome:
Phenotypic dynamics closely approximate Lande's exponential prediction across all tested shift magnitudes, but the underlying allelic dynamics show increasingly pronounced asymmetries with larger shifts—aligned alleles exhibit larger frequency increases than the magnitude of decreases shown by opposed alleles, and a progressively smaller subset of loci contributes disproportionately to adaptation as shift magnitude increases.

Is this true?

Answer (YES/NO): NO